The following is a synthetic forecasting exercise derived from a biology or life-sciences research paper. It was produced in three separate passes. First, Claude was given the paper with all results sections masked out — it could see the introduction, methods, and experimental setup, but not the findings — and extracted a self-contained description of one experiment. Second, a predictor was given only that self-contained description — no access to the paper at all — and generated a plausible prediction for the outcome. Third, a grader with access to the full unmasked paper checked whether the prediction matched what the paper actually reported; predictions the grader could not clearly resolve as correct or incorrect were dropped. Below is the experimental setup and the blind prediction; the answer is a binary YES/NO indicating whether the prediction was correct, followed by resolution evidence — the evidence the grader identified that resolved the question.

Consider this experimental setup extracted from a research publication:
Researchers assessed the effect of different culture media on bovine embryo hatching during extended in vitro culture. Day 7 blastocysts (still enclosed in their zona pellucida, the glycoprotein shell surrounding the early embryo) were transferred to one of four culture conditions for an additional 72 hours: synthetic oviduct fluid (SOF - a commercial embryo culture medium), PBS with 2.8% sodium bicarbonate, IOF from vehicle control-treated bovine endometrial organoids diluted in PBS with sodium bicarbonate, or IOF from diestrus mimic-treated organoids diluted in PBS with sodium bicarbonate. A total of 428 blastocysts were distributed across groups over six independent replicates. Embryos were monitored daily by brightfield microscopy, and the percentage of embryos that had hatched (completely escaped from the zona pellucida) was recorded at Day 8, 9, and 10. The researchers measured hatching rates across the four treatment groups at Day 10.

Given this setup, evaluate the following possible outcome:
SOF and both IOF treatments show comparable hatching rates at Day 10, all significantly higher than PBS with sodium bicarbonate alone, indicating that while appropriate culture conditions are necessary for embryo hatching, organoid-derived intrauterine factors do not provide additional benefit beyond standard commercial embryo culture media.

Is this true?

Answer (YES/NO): NO